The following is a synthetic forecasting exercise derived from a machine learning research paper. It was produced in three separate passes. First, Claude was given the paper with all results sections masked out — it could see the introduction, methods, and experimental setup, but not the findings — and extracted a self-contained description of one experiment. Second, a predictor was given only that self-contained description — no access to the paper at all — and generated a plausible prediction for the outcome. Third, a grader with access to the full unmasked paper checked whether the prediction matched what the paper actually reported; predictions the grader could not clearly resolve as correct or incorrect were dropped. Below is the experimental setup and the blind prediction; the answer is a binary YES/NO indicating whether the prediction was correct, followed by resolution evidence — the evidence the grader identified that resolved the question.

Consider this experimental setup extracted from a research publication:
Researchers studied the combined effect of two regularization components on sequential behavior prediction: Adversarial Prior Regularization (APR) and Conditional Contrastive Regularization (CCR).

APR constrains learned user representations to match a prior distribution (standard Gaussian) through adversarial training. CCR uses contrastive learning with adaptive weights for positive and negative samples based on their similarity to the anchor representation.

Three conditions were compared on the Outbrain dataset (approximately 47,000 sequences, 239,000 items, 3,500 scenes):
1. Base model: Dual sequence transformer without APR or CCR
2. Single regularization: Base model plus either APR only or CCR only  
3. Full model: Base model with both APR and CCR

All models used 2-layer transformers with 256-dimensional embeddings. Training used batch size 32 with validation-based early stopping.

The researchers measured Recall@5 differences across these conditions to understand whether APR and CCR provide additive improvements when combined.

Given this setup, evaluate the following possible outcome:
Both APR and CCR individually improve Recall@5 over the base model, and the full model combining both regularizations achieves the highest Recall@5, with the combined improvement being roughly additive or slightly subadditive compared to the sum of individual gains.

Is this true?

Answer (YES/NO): NO